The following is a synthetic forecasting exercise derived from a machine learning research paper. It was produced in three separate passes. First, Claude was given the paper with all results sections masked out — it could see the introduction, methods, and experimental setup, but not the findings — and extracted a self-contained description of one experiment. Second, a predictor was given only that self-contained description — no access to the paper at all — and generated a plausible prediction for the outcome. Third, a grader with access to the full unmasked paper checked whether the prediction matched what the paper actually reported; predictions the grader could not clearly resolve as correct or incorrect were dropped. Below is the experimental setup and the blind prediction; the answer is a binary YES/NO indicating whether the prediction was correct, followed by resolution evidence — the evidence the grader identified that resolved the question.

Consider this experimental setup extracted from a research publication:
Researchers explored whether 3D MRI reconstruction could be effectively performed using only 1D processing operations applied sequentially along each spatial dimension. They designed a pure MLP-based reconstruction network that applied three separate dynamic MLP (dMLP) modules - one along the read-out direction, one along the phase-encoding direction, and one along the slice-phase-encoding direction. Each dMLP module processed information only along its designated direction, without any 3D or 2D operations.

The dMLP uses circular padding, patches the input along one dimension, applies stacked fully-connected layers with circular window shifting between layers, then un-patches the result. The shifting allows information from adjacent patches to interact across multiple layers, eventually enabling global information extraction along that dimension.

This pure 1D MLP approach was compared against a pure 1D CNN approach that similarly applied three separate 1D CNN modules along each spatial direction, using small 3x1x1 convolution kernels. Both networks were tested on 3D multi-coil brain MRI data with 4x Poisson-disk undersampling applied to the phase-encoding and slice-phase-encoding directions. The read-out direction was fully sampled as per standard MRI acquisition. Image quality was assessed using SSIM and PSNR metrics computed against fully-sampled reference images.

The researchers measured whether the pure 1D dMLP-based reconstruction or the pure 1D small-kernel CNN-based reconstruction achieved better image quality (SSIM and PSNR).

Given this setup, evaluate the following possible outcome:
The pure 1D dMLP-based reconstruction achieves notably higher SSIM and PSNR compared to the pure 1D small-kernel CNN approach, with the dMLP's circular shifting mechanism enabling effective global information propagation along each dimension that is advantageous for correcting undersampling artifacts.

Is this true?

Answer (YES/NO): NO